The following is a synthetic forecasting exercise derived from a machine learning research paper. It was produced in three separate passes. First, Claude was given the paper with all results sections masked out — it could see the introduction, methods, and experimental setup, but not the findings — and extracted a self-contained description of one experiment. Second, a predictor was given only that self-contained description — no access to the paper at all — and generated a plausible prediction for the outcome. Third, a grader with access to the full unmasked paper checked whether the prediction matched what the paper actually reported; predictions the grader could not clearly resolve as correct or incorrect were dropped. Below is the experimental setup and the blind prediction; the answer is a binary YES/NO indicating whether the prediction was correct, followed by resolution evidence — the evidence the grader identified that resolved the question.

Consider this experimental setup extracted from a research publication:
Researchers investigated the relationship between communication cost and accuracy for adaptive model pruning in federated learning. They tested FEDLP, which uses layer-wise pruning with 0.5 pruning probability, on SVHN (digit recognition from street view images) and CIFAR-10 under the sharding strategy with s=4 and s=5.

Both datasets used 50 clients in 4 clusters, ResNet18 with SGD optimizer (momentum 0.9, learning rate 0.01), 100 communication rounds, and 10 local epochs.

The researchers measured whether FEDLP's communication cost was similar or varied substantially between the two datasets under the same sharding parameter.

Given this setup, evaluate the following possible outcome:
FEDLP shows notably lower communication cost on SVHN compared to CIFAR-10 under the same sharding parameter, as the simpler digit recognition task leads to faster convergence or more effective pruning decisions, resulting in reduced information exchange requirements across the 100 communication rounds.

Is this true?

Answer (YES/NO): NO